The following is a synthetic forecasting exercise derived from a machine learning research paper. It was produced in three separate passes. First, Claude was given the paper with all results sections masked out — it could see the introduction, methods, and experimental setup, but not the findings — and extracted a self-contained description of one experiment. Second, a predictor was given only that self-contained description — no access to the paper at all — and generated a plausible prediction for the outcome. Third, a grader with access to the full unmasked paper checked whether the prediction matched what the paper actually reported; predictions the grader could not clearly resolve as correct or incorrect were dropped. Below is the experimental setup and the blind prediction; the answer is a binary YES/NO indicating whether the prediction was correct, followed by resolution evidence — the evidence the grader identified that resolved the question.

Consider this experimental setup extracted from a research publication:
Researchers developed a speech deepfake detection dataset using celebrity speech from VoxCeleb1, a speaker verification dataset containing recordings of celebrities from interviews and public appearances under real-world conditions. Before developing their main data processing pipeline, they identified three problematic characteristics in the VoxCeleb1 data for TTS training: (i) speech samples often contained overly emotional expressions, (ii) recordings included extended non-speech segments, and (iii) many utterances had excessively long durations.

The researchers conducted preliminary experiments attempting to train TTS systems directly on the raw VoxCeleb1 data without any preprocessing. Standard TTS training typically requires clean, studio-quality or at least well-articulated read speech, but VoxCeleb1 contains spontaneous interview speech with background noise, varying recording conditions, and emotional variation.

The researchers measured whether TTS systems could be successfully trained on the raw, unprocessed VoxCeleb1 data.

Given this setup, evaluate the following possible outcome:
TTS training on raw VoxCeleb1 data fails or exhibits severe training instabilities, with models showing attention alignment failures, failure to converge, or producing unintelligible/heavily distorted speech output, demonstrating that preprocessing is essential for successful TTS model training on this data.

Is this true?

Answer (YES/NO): YES